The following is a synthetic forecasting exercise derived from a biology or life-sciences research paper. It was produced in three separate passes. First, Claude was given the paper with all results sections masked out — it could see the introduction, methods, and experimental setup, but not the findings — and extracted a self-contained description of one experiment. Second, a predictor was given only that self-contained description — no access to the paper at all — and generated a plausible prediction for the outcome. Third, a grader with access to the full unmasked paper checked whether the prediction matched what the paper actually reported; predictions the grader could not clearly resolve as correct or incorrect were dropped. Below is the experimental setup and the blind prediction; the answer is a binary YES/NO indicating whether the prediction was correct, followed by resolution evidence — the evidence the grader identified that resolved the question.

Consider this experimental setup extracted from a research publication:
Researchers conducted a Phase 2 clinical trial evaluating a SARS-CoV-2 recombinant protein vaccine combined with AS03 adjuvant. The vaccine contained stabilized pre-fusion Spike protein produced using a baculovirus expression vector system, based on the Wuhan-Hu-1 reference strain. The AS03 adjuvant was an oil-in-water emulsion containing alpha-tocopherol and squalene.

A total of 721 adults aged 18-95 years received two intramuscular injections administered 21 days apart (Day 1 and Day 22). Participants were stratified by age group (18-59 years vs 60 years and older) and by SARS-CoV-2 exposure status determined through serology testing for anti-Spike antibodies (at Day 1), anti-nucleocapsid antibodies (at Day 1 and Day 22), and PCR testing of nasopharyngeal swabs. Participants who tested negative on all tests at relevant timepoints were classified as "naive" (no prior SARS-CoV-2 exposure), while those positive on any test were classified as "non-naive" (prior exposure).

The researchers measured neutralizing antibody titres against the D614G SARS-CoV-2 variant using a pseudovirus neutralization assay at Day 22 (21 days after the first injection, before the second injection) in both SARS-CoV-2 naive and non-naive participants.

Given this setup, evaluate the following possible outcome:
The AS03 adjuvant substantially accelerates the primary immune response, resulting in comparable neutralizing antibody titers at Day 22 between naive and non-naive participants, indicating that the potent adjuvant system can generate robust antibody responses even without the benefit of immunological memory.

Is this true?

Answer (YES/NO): NO